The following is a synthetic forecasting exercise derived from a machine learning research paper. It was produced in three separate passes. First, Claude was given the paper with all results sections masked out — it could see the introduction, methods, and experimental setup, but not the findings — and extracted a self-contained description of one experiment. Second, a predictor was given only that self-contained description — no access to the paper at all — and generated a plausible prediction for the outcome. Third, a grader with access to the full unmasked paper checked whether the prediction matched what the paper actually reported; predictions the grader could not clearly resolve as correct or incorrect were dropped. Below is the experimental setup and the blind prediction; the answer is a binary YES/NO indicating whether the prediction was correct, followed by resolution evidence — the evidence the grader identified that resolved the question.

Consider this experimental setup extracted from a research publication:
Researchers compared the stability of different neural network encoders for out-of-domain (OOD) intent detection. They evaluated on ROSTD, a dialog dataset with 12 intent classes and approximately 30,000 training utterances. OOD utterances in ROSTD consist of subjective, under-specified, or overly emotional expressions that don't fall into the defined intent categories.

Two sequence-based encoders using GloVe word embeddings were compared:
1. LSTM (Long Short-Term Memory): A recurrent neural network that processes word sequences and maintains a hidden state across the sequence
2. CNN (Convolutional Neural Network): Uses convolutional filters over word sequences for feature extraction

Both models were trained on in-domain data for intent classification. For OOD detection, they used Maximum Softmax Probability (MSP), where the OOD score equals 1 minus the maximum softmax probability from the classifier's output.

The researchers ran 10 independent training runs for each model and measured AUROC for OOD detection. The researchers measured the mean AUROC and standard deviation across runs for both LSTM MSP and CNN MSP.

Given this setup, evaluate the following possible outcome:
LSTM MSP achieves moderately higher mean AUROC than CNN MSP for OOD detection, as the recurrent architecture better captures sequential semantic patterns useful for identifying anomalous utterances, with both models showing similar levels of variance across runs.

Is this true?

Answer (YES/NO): NO